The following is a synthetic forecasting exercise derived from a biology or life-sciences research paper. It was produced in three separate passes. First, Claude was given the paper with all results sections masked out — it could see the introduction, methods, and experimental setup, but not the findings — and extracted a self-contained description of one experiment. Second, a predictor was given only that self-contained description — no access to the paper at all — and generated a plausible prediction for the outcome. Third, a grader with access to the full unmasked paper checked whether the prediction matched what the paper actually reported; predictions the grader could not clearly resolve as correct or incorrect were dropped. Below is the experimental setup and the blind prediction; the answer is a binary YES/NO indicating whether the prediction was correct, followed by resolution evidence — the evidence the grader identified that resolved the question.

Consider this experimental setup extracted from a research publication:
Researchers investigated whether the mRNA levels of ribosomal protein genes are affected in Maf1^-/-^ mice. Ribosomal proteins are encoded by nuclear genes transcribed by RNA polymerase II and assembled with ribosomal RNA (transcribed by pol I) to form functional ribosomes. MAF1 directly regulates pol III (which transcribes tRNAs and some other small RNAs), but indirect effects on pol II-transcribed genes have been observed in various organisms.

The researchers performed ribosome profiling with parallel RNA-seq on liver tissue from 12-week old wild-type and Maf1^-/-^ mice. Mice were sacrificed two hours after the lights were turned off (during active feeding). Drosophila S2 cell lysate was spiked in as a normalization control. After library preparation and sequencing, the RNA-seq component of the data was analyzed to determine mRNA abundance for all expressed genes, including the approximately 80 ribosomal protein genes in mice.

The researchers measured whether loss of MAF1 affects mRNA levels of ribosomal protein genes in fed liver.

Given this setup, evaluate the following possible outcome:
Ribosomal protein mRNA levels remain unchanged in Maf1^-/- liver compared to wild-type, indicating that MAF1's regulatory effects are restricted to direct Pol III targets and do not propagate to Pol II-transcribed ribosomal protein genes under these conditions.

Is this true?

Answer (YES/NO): NO